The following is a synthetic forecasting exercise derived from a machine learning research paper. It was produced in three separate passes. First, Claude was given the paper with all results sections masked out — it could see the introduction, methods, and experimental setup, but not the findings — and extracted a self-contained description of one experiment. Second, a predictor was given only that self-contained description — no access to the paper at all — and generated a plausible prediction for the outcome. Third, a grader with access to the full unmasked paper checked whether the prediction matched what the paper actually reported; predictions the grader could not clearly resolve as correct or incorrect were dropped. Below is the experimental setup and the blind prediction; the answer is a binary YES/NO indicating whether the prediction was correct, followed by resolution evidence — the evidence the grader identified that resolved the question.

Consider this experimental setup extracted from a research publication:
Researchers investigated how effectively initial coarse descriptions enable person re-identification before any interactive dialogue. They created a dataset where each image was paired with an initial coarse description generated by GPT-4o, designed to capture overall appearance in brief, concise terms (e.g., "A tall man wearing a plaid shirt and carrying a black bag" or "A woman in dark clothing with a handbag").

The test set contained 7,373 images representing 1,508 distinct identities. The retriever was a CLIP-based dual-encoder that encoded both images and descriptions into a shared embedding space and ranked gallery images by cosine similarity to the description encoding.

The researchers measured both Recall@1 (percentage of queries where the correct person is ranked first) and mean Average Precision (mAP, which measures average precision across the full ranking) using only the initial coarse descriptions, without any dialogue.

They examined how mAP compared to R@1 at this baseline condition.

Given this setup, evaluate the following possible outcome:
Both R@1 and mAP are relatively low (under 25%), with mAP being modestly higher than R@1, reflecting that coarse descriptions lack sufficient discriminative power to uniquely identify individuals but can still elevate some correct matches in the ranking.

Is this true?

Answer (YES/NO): NO